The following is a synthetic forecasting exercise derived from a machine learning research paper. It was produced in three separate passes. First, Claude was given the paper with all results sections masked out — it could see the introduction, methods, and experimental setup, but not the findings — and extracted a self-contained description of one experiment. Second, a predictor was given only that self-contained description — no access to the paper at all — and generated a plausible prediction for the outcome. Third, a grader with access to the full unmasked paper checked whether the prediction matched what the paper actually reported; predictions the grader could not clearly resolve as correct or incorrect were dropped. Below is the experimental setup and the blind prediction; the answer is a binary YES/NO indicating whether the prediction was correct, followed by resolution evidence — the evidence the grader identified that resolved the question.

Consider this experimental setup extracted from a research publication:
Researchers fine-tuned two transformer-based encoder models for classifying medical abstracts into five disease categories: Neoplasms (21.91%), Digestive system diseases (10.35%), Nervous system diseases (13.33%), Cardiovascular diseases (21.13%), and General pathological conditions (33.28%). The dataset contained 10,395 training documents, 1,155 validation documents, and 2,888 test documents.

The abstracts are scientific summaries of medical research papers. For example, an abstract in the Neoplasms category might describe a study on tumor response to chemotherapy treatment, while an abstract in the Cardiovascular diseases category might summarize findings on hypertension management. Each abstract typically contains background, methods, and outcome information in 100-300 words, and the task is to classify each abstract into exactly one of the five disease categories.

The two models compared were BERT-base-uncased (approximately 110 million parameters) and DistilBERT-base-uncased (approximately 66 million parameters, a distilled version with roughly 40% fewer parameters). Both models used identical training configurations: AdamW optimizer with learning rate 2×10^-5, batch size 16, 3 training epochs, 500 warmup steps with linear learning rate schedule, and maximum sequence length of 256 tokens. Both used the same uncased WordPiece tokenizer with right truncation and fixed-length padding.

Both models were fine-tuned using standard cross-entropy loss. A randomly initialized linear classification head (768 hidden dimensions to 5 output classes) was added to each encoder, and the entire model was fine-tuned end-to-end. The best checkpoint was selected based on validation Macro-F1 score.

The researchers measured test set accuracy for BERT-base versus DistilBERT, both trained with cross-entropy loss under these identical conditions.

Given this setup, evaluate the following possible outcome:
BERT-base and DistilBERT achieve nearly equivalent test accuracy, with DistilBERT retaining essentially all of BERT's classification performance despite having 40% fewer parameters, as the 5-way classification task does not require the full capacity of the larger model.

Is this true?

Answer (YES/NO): YES